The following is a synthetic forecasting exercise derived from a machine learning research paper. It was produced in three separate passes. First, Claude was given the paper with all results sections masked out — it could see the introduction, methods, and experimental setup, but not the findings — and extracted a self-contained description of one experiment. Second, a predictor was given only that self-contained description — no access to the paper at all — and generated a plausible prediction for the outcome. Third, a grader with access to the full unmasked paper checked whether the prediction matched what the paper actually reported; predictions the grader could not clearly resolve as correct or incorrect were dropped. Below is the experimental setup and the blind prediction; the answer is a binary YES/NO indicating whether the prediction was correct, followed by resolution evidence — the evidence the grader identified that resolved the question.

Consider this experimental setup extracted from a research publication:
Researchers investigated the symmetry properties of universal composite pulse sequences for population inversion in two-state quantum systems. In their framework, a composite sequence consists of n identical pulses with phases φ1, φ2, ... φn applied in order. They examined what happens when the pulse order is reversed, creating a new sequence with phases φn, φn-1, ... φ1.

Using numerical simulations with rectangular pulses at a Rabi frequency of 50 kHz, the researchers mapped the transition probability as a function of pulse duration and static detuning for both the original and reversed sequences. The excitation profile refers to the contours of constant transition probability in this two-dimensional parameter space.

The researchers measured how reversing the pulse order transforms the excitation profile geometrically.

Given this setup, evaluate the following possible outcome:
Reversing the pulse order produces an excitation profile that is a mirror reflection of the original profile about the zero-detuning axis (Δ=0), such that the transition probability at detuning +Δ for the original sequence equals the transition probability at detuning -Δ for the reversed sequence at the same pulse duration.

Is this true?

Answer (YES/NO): YES